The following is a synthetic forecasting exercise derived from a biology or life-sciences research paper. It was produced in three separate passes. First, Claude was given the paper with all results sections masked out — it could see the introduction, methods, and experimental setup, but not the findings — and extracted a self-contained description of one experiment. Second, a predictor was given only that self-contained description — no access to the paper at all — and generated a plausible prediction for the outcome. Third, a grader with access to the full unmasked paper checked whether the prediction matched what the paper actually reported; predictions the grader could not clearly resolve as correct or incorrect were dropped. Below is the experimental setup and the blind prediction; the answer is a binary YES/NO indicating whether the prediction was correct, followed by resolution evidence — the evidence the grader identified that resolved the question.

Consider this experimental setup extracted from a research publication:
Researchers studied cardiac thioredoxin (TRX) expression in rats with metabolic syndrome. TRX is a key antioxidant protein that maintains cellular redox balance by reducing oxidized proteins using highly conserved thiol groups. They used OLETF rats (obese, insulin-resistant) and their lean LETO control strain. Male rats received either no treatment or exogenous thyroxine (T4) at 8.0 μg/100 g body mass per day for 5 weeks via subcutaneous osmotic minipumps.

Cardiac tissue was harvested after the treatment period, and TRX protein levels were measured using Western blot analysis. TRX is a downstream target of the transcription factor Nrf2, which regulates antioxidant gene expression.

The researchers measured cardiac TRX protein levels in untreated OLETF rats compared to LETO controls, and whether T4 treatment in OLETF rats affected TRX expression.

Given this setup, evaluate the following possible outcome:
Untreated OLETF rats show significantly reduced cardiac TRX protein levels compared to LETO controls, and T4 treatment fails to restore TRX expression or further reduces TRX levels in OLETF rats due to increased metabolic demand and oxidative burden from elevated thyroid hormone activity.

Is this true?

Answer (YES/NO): NO